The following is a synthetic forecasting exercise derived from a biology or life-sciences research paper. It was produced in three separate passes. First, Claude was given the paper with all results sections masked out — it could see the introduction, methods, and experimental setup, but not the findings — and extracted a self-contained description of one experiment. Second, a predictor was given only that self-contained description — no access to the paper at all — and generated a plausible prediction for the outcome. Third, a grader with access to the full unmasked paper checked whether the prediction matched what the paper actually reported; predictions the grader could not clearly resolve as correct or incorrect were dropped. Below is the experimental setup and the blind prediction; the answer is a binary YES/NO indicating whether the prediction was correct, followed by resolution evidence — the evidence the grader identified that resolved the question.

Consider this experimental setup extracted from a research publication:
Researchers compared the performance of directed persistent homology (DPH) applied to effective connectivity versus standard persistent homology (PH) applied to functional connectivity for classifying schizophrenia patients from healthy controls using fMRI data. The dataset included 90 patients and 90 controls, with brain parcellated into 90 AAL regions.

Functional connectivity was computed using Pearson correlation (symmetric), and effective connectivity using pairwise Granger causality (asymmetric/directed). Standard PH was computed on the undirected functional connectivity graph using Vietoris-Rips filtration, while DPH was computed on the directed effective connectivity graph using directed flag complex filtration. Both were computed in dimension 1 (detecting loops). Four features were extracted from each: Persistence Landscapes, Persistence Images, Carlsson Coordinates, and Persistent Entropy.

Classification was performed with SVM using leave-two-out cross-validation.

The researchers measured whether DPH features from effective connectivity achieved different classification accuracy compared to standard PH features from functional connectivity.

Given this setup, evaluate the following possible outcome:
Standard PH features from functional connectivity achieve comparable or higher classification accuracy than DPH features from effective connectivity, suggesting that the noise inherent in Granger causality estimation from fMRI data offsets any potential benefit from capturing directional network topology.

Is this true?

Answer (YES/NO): NO